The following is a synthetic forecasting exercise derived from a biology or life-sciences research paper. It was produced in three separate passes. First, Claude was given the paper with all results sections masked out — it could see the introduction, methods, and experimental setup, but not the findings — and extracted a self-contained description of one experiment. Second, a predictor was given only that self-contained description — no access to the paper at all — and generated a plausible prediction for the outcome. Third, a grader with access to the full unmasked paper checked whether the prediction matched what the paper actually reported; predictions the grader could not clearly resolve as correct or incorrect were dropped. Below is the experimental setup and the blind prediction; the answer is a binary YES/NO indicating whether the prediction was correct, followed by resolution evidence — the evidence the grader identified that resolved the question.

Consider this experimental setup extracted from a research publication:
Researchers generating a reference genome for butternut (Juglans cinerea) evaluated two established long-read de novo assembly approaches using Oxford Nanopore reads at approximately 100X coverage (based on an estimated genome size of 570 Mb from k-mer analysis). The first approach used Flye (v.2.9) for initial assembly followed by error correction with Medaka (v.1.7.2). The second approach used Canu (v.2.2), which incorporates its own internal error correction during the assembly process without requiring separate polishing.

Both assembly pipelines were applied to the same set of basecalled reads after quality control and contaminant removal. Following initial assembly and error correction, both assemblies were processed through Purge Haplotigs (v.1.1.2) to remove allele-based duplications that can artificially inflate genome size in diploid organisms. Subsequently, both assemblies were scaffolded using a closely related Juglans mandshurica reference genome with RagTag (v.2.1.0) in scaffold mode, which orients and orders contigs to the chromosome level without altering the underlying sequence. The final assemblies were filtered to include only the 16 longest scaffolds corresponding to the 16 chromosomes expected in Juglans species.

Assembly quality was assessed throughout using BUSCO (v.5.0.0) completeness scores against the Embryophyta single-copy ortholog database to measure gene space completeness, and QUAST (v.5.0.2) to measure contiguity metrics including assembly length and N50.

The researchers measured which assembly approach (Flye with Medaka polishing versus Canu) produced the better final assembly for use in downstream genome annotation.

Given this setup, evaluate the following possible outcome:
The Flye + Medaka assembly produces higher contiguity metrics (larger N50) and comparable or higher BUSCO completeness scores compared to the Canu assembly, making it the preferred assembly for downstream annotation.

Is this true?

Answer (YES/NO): NO